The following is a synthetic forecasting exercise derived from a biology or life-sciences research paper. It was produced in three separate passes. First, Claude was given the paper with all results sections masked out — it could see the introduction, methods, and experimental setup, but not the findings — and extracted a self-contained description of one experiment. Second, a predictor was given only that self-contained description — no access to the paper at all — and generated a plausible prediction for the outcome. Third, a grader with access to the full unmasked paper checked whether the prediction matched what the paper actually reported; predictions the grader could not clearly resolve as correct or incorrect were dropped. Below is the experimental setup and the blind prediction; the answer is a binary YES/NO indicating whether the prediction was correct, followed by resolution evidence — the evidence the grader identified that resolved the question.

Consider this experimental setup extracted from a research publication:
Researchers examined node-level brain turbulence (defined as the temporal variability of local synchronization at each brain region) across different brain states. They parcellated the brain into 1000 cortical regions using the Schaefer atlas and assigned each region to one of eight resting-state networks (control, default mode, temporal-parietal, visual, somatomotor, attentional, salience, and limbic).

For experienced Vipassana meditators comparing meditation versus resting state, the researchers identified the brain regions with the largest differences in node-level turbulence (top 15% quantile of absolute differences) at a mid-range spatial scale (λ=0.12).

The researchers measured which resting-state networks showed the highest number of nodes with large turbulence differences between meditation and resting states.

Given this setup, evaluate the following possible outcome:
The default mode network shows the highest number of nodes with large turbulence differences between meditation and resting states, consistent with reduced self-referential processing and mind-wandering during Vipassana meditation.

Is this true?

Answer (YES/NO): NO